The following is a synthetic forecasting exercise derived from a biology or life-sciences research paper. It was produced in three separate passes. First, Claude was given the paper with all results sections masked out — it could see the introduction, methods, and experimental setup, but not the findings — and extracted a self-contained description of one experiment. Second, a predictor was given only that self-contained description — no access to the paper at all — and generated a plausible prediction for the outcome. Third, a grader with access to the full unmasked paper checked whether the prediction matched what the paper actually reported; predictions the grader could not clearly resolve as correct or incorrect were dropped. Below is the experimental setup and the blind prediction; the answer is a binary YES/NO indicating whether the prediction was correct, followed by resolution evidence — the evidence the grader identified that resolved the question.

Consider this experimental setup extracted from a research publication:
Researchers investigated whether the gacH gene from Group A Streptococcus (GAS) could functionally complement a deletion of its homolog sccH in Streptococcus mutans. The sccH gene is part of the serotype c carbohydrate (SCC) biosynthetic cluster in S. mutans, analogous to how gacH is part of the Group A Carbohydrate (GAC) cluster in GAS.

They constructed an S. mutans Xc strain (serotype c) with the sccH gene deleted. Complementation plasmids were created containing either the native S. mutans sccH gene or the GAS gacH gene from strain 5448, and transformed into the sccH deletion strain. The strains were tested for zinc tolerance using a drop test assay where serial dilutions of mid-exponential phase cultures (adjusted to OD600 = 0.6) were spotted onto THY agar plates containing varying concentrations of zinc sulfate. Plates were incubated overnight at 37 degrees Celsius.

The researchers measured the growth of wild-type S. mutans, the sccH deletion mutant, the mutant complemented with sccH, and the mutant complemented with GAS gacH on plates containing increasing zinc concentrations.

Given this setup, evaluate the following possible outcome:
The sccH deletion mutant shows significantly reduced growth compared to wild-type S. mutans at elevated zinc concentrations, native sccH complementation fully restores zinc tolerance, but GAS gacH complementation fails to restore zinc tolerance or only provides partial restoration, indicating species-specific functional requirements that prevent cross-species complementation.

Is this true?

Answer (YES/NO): YES